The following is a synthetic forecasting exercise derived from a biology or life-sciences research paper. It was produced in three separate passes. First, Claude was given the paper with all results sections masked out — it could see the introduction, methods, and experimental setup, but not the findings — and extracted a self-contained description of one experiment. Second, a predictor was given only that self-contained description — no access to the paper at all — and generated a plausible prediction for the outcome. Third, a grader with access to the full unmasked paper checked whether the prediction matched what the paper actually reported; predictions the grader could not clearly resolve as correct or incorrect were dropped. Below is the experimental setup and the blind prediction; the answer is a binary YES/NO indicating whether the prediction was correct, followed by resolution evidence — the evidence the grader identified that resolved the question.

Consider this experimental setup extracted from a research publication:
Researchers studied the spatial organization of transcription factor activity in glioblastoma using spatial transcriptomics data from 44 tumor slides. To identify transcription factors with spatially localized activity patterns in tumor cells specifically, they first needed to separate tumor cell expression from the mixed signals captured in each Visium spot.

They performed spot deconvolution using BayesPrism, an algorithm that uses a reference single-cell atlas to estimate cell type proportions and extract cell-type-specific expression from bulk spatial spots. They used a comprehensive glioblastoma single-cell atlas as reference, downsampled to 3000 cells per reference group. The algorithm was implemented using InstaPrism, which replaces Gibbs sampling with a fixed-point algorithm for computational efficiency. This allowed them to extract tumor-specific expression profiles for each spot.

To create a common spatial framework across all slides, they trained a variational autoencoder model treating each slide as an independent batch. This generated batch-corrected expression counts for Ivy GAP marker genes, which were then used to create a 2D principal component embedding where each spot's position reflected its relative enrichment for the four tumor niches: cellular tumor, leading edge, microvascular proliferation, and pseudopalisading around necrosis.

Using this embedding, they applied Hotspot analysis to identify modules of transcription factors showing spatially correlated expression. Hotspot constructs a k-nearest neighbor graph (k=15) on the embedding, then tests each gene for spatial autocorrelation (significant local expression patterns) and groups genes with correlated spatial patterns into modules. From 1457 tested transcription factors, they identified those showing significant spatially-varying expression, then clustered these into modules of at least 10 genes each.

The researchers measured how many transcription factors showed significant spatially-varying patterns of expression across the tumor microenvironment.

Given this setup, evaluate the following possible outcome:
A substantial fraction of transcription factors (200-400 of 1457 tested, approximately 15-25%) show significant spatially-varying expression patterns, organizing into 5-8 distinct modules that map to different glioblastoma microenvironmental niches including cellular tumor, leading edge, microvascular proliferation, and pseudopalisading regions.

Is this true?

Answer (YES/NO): NO